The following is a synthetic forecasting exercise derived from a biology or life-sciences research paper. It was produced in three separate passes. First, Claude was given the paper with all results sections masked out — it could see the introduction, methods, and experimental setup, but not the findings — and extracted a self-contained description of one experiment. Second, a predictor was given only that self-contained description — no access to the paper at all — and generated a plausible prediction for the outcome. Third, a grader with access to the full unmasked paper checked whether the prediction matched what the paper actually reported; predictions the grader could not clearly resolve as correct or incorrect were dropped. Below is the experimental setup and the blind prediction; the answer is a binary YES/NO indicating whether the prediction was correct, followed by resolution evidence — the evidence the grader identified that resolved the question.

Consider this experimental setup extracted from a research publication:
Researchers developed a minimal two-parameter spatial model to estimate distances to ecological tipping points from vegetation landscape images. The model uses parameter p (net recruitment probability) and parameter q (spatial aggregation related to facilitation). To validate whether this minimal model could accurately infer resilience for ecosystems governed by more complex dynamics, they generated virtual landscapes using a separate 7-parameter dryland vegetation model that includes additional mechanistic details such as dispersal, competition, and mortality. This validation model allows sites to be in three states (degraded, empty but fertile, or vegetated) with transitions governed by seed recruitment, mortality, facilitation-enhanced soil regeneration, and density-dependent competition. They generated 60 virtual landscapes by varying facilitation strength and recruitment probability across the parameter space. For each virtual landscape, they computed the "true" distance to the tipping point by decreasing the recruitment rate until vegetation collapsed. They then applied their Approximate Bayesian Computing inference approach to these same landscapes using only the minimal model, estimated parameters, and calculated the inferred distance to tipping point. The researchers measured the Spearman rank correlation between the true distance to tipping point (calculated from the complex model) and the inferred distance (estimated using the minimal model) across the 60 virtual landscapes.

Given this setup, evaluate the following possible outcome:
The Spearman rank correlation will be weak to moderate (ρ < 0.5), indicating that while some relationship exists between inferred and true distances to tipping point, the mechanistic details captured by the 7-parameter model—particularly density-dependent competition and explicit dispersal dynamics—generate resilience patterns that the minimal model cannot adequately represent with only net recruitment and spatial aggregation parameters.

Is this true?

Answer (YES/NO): NO